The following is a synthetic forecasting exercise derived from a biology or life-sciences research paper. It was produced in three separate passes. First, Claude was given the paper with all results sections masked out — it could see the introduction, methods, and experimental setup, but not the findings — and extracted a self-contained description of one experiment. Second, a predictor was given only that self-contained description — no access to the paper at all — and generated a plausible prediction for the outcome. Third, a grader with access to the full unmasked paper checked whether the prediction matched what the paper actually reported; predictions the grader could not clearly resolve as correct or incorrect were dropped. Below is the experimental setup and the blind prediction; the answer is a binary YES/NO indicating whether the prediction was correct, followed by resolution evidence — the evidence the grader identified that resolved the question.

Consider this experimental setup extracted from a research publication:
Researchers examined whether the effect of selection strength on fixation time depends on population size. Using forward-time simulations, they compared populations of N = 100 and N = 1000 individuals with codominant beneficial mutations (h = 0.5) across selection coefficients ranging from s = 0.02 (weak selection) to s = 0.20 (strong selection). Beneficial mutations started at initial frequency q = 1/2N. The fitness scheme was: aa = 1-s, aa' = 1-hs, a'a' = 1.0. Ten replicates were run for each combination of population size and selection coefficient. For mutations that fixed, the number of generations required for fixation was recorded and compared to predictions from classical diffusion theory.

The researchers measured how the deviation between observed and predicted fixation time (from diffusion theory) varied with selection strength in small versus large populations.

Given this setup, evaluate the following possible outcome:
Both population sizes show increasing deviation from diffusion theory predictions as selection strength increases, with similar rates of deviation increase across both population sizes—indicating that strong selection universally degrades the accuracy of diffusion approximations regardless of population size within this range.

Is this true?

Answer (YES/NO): NO